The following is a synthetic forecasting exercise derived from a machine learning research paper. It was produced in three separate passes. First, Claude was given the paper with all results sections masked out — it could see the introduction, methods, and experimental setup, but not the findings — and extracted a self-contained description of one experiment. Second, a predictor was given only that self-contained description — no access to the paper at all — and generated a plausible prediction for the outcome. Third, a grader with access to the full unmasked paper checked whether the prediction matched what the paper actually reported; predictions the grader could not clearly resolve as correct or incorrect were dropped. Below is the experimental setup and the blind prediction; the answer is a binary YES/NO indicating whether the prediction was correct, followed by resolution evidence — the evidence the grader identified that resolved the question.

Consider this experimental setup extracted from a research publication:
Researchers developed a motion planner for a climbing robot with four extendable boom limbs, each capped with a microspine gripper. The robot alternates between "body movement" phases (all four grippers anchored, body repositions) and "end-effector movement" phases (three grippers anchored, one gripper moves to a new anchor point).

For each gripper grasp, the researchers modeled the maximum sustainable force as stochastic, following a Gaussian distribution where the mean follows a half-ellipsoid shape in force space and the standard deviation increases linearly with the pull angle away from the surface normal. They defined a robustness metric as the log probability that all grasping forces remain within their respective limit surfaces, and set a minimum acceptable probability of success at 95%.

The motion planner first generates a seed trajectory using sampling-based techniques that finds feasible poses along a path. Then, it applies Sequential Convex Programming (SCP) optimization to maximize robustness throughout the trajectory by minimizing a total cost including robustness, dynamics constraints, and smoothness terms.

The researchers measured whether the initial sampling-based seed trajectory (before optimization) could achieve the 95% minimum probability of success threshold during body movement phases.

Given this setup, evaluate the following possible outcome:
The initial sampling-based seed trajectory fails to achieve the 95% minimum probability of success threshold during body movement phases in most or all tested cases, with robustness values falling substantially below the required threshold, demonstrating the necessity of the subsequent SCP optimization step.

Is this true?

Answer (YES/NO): NO